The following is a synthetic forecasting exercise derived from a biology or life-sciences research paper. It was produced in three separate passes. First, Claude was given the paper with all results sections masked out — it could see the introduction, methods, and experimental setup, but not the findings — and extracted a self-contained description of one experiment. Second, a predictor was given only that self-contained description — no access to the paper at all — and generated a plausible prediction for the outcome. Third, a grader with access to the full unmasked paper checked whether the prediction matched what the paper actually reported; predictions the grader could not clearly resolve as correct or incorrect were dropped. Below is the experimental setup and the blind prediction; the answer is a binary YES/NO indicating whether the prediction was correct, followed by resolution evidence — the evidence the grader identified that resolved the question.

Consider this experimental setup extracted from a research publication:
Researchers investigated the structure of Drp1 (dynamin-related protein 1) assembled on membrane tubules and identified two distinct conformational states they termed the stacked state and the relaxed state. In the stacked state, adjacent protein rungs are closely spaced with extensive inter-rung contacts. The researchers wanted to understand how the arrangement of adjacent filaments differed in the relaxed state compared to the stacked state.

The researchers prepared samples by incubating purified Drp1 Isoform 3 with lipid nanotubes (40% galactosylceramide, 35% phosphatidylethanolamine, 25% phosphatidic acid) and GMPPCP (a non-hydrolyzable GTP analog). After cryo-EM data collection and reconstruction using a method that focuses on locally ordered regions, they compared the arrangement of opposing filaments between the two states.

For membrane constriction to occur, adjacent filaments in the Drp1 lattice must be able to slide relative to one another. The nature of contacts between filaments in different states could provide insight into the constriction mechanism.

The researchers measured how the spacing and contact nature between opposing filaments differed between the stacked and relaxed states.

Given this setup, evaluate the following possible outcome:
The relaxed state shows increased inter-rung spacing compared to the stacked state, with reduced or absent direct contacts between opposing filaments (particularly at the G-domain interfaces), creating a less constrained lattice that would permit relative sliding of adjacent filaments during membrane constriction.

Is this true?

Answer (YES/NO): YES